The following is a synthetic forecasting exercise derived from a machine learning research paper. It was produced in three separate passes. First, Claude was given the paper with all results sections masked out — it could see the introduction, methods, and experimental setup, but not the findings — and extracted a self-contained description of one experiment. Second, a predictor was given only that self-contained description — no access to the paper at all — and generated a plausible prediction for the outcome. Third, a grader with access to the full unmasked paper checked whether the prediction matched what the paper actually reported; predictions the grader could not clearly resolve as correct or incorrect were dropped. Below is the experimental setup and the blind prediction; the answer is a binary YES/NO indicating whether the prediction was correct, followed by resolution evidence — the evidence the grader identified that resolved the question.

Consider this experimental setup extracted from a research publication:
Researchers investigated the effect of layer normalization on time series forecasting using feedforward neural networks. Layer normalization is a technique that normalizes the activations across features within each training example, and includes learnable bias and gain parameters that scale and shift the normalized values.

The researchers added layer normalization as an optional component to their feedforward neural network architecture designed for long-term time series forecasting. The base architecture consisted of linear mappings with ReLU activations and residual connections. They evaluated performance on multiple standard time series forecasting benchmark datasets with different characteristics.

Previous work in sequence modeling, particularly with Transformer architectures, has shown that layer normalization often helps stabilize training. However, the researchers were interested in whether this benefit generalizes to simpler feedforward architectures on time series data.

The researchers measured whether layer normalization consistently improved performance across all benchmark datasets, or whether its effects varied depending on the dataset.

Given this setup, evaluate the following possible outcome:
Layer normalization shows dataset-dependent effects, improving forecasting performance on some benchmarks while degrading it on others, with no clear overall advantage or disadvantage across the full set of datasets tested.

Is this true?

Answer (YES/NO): YES